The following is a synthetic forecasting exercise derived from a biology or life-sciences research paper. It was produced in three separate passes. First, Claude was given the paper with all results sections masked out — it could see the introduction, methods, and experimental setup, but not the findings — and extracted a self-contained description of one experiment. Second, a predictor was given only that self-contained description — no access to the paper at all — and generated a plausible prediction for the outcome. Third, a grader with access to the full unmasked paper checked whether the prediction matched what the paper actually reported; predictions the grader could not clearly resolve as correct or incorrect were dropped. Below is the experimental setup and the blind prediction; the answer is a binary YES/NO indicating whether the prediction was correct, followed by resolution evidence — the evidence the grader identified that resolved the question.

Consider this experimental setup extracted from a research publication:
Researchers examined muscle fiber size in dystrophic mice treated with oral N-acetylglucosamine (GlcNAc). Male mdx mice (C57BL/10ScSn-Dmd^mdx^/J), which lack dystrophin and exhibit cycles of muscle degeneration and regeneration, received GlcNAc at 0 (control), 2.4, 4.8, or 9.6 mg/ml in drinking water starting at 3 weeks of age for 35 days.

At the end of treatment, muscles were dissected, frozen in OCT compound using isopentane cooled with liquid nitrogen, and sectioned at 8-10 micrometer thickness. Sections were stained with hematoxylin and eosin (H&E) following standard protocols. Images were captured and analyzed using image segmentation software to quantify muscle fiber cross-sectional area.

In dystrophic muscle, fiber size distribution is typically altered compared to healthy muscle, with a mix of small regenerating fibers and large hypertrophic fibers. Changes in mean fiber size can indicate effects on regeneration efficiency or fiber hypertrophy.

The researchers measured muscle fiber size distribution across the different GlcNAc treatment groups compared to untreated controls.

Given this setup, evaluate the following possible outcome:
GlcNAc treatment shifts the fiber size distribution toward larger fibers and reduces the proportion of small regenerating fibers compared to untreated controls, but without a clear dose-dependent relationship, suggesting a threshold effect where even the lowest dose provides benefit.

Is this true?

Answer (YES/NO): NO